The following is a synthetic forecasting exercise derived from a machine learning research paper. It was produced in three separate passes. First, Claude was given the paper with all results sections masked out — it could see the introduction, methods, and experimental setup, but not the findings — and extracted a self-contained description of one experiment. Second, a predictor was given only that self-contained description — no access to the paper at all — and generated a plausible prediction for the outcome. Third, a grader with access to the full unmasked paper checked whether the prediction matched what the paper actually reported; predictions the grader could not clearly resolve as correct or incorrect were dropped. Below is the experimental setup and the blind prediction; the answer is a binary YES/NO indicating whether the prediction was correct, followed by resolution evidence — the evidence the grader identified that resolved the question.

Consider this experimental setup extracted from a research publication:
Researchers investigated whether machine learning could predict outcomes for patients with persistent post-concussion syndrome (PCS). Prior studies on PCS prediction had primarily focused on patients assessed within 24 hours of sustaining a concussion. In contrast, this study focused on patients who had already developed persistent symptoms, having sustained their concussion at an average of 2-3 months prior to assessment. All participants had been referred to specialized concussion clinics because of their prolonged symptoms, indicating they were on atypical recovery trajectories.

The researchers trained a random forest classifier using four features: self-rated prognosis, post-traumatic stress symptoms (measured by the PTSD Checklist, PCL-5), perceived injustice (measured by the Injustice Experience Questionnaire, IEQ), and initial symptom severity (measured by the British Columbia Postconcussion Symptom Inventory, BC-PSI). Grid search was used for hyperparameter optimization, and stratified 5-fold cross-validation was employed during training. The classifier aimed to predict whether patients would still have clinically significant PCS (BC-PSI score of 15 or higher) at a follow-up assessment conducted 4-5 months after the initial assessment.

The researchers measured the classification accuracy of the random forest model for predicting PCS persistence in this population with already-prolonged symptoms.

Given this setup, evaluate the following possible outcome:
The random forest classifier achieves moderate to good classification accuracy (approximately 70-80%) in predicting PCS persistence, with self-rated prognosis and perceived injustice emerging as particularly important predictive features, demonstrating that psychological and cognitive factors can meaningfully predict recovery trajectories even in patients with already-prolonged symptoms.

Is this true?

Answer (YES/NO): NO